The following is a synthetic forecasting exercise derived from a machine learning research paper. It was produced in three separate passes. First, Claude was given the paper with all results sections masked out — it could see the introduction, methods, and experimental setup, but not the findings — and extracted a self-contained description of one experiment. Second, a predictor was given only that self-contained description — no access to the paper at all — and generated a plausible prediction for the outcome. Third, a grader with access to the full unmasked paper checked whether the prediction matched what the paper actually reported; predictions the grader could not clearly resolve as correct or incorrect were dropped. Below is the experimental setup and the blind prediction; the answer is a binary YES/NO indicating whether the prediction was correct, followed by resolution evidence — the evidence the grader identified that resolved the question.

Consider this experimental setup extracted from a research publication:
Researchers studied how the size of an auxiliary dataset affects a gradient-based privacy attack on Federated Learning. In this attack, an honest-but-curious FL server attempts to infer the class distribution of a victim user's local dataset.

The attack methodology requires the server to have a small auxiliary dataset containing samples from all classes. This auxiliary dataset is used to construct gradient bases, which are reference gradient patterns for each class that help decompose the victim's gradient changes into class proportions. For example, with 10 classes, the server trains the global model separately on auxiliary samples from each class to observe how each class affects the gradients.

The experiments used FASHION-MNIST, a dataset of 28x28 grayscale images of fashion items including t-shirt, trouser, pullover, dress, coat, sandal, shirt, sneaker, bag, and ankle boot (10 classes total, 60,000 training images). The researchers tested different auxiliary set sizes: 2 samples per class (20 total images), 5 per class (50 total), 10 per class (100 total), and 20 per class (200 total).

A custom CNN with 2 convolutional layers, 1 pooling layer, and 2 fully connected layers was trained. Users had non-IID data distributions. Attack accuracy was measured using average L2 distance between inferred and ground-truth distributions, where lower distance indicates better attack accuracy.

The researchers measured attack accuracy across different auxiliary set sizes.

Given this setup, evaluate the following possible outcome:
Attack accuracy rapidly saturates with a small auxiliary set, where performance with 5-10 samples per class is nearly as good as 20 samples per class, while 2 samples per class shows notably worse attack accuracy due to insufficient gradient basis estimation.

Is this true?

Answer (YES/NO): NO